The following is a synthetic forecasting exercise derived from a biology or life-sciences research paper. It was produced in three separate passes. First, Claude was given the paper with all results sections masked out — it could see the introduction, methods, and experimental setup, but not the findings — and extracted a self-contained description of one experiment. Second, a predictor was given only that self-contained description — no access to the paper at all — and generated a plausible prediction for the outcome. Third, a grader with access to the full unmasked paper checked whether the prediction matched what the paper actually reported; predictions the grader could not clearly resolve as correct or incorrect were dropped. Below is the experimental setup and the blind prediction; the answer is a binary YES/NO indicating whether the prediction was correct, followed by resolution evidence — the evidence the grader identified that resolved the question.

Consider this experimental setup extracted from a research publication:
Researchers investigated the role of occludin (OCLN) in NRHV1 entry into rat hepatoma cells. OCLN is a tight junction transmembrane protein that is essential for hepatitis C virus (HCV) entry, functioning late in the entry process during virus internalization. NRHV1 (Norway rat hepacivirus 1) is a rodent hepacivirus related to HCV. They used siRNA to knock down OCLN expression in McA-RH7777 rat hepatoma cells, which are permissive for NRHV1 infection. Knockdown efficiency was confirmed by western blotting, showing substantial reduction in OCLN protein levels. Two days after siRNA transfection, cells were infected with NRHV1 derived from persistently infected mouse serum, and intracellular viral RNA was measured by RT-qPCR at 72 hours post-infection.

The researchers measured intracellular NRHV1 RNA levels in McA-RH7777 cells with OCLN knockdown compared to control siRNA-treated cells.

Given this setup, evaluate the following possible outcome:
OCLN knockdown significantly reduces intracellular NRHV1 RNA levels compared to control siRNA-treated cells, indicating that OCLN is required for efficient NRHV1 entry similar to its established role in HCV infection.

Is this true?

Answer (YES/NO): YES